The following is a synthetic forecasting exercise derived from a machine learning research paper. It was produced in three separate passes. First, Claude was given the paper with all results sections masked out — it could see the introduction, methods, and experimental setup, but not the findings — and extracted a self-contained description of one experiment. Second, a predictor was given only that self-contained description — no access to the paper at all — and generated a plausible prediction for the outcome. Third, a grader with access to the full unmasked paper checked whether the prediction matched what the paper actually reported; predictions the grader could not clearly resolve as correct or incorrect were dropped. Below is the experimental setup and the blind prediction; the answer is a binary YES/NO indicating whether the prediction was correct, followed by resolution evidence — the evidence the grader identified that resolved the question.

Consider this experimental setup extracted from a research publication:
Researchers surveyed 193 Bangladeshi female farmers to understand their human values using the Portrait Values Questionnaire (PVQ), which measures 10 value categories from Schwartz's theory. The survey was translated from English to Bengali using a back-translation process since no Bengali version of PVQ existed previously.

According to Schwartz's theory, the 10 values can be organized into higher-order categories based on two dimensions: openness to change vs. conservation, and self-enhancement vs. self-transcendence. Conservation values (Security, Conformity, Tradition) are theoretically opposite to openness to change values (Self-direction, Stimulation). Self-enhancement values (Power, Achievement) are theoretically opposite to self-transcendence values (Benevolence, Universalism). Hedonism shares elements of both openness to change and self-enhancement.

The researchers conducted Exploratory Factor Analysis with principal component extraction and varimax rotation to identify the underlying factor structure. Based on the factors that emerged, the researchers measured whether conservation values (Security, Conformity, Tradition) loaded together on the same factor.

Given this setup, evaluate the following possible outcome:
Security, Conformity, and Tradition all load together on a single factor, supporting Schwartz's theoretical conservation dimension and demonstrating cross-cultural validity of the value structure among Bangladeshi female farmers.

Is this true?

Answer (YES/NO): YES